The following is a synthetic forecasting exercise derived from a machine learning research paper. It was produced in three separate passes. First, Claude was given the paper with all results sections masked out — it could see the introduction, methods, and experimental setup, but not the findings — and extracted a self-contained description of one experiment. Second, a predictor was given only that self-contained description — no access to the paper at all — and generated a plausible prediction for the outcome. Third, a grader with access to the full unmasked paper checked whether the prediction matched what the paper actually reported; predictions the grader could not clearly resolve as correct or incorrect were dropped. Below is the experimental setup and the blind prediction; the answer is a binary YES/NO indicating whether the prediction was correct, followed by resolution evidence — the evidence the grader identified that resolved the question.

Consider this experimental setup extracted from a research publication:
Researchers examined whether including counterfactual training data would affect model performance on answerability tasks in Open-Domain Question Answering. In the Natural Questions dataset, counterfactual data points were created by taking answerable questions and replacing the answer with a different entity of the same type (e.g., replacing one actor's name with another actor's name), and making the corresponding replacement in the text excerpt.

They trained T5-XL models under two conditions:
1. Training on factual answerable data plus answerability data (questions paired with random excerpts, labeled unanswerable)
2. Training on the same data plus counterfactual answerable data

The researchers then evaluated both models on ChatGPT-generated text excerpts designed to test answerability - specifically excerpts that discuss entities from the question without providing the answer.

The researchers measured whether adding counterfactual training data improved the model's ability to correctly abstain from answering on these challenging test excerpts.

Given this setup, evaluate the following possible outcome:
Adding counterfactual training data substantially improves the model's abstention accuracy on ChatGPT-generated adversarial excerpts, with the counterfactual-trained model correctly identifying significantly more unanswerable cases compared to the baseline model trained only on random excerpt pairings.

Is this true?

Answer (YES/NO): NO